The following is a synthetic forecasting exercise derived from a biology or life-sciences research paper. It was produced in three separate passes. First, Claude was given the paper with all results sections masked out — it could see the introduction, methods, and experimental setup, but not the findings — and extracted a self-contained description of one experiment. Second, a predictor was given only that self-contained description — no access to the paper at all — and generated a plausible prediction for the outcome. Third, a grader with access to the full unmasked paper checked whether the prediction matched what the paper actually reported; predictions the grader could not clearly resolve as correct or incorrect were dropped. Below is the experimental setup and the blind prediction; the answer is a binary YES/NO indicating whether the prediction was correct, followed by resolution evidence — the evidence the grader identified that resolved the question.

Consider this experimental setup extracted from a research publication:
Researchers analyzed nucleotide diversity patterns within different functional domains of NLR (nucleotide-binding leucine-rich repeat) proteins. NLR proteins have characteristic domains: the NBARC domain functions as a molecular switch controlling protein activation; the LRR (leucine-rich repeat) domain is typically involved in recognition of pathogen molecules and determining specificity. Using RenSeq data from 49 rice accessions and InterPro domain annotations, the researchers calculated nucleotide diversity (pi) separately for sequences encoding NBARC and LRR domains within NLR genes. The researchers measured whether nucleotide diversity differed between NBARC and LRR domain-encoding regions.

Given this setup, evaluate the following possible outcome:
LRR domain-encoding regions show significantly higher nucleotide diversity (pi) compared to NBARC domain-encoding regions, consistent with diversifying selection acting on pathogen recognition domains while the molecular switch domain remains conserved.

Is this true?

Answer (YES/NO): YES